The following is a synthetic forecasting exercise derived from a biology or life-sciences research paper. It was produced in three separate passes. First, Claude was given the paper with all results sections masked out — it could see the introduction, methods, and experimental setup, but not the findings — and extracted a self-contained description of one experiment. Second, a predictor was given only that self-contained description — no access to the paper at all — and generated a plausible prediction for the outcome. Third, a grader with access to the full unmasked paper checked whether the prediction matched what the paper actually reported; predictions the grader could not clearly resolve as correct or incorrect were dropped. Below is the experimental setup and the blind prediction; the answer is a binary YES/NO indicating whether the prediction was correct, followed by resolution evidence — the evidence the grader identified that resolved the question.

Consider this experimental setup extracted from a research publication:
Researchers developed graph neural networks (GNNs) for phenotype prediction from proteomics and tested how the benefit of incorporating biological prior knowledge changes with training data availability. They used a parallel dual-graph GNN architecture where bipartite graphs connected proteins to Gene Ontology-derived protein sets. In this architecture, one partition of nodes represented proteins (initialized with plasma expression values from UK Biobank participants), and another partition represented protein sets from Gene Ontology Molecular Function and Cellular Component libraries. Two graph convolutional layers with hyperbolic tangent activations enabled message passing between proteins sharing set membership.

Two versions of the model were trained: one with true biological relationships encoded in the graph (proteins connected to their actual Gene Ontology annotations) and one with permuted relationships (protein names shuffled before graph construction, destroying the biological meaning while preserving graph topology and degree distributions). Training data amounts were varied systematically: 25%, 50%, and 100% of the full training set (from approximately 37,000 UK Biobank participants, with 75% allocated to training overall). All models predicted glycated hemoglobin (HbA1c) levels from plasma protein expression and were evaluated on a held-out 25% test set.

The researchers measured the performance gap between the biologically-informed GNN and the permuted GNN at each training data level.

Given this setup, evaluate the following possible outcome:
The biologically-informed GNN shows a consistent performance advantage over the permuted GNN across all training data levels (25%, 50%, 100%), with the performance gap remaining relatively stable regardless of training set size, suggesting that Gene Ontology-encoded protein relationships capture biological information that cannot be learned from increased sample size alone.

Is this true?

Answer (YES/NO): NO